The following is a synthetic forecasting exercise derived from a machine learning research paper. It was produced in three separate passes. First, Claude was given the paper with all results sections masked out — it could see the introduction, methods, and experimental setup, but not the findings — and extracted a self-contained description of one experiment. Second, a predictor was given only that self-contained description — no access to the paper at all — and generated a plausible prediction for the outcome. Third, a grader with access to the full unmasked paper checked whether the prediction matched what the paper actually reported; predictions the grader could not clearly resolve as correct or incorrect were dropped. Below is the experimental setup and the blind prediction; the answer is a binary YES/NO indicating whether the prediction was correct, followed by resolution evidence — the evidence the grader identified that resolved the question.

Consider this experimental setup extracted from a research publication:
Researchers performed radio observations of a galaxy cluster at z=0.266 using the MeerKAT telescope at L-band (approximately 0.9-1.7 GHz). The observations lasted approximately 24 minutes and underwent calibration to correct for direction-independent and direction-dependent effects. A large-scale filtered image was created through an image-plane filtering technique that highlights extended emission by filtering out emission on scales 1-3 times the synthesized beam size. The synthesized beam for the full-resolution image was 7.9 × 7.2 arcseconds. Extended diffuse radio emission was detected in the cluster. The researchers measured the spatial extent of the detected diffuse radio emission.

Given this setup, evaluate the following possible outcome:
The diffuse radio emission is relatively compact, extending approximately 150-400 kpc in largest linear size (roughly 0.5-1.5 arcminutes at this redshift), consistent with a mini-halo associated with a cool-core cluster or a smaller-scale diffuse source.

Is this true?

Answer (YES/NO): NO